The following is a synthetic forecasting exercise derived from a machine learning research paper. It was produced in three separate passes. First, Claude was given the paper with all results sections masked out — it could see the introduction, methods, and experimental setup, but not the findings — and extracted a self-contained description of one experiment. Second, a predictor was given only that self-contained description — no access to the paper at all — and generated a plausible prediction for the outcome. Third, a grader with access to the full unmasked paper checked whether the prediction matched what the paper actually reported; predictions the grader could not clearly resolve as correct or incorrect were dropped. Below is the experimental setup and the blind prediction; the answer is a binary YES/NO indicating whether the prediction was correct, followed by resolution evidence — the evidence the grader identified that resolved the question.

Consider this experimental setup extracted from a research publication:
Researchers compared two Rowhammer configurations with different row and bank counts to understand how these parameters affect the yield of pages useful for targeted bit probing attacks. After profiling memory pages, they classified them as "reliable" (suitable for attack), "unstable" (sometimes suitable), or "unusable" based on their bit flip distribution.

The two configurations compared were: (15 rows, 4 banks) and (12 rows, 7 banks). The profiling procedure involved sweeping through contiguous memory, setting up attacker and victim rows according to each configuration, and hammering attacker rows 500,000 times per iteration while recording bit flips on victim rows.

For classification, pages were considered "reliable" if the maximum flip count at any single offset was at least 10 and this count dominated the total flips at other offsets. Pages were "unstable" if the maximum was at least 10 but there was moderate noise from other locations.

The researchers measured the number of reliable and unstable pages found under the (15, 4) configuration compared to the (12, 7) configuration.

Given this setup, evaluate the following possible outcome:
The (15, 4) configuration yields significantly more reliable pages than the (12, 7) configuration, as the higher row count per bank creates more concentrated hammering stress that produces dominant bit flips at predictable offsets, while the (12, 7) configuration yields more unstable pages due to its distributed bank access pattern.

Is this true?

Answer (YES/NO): NO